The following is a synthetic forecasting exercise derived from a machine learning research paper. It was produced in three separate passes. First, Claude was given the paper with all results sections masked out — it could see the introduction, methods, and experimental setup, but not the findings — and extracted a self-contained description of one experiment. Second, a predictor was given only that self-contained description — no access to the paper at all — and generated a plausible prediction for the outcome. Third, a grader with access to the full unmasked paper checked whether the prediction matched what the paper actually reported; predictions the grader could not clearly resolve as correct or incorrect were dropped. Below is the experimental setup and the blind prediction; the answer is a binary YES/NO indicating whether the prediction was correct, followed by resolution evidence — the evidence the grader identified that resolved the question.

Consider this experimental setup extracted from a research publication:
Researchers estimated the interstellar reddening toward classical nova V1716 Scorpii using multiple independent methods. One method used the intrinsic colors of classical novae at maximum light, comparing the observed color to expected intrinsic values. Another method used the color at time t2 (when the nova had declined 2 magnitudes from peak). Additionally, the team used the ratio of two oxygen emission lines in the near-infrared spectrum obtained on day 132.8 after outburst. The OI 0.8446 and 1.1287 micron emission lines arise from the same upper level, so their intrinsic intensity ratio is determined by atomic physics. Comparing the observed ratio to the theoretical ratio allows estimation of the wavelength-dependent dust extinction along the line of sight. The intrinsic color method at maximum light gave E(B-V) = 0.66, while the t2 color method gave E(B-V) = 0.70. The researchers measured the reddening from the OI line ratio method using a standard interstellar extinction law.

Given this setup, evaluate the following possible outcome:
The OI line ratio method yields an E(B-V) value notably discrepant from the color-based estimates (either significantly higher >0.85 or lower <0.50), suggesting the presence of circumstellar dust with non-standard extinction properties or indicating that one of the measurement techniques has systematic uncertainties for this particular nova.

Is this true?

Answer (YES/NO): NO